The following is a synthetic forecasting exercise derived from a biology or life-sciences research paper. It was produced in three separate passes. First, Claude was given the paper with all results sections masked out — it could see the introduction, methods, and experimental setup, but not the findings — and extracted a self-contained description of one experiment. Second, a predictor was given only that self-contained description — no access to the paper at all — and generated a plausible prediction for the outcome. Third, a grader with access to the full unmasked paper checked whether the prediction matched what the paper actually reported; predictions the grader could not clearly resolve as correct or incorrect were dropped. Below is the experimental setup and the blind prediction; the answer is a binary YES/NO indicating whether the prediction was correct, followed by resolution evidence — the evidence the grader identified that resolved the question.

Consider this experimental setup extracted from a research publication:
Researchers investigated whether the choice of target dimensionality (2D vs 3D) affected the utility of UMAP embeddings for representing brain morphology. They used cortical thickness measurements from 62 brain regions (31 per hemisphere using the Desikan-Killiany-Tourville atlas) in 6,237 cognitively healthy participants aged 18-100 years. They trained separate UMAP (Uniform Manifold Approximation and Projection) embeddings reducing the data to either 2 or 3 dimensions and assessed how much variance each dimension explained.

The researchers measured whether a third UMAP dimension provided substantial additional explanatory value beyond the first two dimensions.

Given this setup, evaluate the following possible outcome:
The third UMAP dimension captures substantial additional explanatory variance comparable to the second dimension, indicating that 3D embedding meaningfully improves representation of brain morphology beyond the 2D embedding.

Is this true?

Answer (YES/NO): NO